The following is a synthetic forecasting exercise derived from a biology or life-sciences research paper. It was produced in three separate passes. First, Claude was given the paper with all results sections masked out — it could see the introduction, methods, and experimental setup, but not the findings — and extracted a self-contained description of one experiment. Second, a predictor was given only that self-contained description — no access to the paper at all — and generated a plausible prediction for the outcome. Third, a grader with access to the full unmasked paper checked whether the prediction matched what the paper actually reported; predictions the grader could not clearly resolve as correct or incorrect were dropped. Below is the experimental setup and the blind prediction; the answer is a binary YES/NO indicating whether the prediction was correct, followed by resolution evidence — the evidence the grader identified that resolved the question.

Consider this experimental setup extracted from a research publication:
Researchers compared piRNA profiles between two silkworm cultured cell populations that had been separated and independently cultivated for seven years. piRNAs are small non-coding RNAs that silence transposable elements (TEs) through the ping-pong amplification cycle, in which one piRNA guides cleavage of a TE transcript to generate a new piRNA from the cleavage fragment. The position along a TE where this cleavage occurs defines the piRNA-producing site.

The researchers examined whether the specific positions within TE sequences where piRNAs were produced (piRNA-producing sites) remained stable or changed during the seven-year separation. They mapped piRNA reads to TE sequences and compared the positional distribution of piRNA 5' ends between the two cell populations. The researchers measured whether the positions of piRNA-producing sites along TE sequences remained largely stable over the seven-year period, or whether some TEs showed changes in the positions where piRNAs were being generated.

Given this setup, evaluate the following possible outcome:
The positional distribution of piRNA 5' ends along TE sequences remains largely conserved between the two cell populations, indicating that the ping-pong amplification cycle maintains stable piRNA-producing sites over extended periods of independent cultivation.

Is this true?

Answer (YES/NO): NO